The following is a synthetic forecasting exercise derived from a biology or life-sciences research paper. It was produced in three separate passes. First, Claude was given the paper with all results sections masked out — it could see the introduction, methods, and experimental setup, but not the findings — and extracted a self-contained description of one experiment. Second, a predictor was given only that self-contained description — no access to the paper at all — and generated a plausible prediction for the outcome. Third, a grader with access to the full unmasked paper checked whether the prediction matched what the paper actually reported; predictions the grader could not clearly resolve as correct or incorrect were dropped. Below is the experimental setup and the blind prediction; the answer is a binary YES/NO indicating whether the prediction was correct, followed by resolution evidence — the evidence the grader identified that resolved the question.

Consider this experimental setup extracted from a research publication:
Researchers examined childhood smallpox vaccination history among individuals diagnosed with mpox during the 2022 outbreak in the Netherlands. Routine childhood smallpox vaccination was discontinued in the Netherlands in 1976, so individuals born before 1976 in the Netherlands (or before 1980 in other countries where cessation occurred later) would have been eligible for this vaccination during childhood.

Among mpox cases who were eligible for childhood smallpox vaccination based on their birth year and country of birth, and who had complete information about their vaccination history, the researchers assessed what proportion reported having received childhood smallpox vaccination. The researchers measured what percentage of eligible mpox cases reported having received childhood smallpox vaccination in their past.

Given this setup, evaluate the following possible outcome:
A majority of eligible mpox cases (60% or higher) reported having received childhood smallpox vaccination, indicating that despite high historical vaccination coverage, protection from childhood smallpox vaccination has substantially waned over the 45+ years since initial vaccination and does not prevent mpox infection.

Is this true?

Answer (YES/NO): YES